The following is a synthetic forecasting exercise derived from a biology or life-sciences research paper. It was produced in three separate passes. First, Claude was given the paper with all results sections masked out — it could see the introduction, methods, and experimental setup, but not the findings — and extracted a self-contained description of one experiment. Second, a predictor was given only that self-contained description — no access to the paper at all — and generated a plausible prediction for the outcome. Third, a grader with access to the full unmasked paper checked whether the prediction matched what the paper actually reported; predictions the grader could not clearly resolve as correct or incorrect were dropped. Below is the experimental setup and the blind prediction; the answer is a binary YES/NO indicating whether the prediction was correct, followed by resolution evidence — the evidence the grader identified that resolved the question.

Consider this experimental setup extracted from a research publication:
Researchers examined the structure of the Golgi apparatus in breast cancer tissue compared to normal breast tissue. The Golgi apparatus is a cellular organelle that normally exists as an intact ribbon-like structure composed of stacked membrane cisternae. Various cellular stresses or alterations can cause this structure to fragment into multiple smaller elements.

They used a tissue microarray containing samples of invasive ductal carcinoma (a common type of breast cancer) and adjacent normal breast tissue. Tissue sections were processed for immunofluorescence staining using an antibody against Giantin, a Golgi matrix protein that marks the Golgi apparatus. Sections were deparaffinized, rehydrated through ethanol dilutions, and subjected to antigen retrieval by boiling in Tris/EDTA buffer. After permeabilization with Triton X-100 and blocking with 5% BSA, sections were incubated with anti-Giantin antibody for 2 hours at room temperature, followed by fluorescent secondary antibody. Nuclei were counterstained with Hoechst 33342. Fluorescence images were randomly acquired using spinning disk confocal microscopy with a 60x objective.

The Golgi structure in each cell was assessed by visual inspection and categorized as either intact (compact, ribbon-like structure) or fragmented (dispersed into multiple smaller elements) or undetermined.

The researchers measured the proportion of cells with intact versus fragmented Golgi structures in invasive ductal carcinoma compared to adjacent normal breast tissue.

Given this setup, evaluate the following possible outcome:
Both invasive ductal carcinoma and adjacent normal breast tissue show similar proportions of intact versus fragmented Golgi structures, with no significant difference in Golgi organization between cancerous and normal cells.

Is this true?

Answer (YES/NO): NO